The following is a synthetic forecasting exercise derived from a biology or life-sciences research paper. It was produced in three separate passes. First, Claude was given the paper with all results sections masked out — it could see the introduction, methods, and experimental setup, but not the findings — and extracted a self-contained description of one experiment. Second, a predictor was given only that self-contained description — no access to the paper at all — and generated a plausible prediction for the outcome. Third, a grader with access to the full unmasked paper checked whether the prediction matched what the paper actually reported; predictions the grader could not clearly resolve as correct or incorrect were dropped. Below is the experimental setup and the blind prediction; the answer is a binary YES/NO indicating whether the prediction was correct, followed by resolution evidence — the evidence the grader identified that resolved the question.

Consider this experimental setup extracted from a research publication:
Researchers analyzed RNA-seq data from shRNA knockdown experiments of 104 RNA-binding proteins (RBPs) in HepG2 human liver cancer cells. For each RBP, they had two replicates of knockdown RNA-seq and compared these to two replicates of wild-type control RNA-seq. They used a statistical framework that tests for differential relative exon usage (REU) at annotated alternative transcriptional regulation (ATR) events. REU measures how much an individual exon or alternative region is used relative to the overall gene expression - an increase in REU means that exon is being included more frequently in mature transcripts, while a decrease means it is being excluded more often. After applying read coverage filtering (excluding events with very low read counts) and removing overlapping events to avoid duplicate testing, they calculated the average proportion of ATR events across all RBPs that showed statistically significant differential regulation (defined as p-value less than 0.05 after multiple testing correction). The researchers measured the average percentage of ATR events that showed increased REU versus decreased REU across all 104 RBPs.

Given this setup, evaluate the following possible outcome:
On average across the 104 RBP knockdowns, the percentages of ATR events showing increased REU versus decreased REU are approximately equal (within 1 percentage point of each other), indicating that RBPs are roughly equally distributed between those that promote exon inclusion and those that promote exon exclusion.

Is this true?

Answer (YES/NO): YES